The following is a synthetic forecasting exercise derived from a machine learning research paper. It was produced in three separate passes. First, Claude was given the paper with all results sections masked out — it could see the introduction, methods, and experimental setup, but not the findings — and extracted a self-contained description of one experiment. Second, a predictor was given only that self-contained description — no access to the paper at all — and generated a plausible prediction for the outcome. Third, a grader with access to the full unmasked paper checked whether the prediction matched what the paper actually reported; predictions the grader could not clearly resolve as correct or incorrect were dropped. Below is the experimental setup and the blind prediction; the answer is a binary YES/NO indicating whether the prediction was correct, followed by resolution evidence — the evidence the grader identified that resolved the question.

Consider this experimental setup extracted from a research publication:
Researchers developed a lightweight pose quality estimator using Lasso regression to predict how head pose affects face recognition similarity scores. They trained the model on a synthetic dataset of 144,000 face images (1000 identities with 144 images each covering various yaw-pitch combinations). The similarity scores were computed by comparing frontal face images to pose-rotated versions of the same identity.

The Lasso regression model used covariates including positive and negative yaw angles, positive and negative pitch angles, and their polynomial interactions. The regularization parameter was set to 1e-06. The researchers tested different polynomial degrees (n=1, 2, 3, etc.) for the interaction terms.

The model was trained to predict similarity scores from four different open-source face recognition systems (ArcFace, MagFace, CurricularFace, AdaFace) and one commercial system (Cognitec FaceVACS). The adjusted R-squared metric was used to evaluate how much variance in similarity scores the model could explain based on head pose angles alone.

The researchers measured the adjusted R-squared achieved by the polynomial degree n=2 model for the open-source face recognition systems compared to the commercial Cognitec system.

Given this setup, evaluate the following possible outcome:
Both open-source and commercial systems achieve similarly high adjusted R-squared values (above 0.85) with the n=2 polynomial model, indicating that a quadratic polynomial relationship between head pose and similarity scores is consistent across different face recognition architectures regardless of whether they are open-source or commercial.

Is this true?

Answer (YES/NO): NO